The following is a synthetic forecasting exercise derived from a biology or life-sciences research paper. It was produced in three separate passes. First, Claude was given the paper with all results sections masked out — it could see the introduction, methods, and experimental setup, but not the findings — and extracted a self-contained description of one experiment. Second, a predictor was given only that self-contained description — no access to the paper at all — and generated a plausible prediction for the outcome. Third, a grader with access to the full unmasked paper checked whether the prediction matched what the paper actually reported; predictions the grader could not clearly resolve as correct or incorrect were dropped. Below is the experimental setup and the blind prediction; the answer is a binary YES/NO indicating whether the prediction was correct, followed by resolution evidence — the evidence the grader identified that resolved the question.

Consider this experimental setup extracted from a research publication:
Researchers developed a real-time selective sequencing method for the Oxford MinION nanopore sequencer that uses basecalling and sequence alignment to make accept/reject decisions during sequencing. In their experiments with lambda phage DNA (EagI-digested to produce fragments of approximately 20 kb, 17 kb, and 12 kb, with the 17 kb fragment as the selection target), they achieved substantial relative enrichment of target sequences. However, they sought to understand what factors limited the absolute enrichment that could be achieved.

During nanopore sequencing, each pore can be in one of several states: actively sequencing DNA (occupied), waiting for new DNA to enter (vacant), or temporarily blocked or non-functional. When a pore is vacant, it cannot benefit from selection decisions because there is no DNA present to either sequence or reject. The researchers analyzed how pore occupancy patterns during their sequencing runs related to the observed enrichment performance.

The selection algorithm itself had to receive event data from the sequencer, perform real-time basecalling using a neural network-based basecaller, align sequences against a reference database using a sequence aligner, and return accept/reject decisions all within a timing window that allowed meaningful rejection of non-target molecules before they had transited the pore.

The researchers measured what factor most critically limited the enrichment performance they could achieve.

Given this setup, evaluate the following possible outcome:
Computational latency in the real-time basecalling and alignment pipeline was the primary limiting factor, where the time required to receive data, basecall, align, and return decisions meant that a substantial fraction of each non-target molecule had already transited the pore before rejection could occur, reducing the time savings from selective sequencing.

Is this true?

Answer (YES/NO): NO